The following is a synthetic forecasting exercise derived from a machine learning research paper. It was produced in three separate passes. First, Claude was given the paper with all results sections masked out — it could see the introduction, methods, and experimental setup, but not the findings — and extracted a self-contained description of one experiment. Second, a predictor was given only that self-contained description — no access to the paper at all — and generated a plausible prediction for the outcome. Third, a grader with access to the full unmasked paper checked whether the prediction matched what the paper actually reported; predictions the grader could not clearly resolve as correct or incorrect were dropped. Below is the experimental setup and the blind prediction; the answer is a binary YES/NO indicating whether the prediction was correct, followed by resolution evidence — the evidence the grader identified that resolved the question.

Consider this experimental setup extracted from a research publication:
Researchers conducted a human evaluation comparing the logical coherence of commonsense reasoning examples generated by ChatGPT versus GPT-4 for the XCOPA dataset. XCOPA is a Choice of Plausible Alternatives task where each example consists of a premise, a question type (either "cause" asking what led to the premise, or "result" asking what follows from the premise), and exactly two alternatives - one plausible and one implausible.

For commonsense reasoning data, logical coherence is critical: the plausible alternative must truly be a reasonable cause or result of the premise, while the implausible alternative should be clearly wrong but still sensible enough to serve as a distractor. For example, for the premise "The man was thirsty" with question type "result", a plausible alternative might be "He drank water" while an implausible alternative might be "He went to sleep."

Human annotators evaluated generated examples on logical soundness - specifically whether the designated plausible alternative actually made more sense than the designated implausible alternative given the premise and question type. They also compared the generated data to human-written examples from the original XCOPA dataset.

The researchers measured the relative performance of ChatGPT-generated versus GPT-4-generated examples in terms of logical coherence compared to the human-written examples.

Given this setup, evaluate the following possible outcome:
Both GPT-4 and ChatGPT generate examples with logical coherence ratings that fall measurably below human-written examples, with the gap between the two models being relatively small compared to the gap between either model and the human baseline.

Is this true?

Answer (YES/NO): NO